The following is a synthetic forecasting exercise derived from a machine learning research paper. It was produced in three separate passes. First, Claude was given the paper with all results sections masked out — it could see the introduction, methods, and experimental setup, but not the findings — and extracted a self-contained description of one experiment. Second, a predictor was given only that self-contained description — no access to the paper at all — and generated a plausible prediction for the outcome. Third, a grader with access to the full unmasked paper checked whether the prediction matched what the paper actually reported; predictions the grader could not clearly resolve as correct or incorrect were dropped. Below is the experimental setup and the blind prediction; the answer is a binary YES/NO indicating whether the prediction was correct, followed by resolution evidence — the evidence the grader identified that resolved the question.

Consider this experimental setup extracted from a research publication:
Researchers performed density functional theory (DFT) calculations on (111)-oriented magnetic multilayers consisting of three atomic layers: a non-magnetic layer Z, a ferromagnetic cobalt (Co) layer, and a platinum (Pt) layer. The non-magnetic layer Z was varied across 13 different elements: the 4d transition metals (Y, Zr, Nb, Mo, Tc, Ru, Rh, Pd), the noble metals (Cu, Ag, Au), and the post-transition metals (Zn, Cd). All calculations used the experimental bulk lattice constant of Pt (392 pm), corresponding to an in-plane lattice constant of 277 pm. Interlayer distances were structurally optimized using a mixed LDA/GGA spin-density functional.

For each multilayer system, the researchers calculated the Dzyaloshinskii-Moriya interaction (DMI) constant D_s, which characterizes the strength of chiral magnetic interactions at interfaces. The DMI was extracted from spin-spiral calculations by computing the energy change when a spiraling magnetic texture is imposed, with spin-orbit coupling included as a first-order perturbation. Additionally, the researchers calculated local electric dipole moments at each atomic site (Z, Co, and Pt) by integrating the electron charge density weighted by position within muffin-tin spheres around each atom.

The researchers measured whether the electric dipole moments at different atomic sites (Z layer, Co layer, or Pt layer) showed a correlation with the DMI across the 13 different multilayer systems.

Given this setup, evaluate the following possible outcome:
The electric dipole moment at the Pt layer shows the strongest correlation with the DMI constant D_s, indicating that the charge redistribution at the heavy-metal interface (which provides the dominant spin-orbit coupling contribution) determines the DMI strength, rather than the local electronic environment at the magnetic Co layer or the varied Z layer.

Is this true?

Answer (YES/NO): NO